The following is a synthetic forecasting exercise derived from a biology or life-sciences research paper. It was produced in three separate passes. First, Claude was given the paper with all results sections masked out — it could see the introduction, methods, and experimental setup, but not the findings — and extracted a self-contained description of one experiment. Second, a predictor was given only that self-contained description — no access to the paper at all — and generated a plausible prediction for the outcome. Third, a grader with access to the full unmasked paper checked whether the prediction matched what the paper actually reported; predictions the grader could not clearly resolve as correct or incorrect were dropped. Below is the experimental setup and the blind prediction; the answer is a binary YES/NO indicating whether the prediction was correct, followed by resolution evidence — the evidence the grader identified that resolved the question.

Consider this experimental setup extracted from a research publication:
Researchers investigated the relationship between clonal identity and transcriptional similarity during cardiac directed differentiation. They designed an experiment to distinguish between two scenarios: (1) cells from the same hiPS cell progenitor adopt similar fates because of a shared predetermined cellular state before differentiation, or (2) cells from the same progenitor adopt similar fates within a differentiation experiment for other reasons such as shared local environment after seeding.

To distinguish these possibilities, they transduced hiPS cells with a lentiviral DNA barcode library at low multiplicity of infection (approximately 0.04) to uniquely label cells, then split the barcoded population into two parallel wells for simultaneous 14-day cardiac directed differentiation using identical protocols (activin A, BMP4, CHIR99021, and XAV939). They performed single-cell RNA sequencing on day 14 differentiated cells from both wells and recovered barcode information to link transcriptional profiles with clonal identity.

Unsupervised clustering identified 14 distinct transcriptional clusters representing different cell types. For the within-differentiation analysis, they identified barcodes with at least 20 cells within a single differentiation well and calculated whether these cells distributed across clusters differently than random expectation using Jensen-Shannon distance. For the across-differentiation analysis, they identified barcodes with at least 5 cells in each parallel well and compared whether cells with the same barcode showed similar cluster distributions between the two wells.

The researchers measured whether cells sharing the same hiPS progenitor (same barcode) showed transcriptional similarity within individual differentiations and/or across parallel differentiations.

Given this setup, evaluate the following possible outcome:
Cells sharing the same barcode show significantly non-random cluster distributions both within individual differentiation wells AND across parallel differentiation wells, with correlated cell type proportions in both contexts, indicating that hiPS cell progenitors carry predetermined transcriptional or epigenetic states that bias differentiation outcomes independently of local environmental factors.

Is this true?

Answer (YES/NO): NO